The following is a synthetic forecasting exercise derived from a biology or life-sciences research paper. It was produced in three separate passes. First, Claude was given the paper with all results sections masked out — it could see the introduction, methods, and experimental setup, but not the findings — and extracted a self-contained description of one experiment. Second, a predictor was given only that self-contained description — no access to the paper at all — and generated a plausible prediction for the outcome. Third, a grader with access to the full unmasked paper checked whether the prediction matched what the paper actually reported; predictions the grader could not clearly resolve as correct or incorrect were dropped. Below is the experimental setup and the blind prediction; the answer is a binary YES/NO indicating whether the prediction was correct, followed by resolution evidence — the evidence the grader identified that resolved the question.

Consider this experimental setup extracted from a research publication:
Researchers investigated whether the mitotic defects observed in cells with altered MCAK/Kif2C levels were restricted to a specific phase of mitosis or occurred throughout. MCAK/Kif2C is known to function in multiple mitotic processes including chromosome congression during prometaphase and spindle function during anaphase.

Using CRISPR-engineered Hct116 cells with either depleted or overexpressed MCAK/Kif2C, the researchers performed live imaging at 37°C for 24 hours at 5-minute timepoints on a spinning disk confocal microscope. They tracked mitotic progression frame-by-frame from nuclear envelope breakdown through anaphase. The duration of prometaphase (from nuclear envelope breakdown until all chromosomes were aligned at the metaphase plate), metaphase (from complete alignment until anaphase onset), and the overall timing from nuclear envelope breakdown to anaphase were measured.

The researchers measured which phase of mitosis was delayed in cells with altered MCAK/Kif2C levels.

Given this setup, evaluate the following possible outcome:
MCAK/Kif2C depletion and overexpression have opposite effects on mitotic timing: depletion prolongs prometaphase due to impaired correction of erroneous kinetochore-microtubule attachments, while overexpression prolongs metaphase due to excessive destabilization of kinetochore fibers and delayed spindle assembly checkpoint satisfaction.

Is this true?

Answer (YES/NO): NO